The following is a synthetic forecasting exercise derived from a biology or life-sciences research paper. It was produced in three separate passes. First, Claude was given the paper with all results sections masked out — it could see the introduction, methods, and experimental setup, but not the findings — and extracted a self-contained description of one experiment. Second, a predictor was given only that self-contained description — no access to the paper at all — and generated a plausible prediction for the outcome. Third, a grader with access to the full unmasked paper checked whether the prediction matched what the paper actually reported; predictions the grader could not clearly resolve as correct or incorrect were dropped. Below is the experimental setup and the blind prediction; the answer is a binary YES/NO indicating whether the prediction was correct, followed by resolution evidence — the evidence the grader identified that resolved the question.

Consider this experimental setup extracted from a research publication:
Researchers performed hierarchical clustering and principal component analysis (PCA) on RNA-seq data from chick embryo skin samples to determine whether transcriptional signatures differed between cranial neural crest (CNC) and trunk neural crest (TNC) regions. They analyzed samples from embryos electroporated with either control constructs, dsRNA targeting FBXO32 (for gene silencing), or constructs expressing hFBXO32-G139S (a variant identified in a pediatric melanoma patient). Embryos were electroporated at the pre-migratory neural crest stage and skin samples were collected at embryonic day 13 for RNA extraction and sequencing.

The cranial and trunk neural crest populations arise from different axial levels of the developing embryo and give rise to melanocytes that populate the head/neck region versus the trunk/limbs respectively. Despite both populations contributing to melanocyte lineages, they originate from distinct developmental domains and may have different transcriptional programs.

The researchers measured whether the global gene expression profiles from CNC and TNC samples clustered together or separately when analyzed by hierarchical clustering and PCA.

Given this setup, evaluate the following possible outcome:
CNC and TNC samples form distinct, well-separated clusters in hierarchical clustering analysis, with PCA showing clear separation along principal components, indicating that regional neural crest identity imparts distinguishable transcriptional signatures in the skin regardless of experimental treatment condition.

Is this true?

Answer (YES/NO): YES